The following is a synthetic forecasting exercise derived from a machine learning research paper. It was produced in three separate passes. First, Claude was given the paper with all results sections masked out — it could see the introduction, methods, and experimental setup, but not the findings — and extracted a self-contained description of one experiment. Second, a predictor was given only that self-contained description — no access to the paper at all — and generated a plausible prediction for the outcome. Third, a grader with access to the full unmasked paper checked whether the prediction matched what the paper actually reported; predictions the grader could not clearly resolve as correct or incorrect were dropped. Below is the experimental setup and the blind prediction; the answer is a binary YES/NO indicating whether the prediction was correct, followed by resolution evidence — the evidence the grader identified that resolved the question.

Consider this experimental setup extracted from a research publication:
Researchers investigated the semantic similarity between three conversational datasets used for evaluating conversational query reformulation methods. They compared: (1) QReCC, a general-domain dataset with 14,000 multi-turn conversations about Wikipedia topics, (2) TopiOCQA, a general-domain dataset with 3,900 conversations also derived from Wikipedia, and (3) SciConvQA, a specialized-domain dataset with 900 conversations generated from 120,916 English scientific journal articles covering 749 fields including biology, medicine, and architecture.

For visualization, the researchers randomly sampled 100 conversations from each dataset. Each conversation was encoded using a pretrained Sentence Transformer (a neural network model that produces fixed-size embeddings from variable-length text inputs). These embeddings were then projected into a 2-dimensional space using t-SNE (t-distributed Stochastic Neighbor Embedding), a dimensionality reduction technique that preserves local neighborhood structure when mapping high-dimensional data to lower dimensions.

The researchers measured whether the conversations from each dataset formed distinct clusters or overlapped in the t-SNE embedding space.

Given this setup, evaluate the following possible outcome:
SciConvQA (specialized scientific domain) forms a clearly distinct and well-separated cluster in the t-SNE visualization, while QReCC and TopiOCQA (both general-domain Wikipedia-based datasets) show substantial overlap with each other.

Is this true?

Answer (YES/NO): YES